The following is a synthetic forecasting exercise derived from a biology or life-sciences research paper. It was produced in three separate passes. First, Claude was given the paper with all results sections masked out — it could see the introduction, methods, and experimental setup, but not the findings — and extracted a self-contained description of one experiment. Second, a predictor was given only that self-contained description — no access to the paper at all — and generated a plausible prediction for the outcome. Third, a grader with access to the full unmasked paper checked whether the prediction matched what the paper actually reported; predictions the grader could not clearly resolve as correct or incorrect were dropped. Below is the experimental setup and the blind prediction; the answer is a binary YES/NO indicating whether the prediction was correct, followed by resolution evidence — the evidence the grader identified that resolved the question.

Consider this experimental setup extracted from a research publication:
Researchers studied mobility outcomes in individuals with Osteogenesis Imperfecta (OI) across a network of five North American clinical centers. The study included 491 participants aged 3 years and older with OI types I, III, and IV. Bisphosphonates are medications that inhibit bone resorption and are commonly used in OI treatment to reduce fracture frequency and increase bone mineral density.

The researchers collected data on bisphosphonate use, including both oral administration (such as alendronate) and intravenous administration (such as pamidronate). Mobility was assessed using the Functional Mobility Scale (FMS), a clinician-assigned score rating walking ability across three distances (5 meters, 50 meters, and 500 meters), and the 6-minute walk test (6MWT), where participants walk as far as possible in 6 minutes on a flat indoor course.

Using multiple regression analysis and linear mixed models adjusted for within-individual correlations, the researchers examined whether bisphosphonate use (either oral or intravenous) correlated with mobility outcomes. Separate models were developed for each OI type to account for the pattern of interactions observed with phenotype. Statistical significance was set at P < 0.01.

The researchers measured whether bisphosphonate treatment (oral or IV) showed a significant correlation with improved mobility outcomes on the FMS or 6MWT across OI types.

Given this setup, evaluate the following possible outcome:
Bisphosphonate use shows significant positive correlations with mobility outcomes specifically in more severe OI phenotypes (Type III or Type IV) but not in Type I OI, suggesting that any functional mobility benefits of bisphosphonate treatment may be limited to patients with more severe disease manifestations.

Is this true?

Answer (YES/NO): NO